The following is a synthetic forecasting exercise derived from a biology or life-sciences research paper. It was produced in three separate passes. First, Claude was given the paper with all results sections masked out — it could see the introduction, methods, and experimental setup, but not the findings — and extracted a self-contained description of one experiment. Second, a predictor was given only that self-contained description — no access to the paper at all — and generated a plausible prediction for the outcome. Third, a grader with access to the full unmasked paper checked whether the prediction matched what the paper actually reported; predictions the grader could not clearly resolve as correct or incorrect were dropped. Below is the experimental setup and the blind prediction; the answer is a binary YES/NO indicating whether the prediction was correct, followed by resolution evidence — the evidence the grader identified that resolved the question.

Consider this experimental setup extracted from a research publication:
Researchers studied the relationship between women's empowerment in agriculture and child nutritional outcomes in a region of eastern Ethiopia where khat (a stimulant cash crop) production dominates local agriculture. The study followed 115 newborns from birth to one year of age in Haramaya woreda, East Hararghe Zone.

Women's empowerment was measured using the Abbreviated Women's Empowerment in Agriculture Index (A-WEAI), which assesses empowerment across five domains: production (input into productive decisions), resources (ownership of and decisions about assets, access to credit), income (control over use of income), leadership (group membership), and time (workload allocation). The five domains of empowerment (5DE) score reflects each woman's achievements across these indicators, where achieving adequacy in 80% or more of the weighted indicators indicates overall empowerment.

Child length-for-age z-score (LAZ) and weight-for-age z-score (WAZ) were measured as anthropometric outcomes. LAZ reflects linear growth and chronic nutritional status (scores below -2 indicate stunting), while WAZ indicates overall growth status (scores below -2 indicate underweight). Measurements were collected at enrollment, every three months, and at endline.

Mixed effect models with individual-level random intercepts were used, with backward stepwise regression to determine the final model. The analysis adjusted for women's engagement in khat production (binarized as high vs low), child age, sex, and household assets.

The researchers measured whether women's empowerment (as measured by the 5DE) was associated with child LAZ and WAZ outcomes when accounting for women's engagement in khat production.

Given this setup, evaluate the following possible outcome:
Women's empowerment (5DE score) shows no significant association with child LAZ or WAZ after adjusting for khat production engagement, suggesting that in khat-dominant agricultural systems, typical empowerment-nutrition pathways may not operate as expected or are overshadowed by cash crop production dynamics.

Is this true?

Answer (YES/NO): NO